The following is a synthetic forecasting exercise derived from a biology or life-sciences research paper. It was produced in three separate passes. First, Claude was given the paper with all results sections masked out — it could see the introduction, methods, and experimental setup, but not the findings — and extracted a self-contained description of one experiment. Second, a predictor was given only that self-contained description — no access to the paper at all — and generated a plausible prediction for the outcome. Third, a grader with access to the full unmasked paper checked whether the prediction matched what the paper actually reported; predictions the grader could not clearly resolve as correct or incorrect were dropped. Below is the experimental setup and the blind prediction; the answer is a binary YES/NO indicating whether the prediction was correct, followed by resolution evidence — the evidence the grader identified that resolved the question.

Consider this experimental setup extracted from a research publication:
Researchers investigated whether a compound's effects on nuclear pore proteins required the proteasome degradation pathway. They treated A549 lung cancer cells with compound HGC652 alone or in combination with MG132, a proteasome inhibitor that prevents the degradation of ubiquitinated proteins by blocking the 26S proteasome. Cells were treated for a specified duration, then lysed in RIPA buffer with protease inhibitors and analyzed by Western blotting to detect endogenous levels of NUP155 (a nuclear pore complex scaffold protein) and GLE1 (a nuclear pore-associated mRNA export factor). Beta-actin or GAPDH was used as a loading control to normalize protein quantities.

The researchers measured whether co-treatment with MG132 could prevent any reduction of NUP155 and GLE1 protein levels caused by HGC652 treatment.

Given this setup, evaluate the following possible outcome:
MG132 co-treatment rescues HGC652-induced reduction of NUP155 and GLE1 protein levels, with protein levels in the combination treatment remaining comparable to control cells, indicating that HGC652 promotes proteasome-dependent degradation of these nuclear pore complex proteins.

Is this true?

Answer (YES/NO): YES